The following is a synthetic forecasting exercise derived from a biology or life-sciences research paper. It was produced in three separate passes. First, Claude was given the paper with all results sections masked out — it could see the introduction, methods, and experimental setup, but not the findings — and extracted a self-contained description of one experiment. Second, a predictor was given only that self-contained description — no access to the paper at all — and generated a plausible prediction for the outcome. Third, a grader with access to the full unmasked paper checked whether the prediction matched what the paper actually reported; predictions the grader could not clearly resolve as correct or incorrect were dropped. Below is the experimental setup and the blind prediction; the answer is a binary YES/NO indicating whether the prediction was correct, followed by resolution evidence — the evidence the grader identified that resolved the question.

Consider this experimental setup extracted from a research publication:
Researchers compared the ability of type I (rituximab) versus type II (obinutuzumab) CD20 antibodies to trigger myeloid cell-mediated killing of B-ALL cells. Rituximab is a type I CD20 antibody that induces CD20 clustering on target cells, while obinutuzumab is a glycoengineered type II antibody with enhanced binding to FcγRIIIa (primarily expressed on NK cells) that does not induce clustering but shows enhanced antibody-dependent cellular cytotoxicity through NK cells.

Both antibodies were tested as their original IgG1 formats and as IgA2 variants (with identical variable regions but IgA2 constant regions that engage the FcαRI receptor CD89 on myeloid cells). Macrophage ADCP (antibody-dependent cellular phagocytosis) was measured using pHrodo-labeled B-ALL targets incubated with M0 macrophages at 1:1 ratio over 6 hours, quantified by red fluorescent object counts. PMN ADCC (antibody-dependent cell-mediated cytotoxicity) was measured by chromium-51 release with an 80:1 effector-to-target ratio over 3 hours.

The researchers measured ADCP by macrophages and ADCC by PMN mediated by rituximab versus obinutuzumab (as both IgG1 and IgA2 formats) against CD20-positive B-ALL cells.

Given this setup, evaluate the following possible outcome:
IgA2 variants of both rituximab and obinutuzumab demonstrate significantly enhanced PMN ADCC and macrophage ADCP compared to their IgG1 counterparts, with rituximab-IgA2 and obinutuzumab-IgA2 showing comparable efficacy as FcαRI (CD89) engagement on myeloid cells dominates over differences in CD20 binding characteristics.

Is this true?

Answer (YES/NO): NO